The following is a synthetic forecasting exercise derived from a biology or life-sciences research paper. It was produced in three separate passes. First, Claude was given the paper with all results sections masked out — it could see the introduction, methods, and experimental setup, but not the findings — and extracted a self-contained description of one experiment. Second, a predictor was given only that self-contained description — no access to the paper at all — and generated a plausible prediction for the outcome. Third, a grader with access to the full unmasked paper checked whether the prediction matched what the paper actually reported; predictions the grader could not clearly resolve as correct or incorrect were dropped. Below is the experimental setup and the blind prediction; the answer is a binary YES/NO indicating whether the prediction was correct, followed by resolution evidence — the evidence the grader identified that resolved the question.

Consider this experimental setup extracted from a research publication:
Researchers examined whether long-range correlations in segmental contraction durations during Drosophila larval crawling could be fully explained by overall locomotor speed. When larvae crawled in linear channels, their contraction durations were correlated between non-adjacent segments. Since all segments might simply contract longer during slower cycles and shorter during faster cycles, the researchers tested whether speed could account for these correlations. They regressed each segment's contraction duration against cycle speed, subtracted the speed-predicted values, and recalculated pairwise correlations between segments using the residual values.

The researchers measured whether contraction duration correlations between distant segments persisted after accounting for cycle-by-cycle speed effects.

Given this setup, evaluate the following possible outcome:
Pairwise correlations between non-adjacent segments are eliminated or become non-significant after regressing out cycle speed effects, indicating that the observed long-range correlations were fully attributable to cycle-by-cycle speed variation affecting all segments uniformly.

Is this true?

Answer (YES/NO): NO